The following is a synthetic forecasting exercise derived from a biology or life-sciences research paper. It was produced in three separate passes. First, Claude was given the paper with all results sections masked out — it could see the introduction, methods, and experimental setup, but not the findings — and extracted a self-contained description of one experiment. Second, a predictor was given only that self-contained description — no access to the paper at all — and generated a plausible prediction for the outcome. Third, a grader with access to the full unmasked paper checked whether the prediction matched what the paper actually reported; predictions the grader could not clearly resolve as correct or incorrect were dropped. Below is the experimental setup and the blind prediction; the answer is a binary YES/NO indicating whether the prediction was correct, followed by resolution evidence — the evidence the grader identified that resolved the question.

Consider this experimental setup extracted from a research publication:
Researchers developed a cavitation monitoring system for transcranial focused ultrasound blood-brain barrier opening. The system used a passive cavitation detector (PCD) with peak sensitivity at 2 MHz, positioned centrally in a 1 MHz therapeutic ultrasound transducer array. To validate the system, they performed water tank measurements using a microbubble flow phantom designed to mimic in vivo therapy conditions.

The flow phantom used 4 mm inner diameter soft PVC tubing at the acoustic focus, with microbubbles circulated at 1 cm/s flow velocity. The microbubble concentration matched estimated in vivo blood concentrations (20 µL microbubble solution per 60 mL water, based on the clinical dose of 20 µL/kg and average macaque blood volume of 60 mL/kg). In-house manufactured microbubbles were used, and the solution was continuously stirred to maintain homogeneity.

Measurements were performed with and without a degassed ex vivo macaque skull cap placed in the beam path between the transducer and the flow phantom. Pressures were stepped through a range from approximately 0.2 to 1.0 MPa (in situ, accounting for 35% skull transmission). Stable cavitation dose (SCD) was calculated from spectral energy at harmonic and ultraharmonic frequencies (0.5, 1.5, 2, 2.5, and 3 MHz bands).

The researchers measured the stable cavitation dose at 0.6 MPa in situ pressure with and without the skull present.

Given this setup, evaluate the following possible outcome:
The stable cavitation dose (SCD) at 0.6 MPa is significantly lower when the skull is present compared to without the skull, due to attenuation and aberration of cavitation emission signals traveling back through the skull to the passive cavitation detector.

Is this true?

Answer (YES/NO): YES